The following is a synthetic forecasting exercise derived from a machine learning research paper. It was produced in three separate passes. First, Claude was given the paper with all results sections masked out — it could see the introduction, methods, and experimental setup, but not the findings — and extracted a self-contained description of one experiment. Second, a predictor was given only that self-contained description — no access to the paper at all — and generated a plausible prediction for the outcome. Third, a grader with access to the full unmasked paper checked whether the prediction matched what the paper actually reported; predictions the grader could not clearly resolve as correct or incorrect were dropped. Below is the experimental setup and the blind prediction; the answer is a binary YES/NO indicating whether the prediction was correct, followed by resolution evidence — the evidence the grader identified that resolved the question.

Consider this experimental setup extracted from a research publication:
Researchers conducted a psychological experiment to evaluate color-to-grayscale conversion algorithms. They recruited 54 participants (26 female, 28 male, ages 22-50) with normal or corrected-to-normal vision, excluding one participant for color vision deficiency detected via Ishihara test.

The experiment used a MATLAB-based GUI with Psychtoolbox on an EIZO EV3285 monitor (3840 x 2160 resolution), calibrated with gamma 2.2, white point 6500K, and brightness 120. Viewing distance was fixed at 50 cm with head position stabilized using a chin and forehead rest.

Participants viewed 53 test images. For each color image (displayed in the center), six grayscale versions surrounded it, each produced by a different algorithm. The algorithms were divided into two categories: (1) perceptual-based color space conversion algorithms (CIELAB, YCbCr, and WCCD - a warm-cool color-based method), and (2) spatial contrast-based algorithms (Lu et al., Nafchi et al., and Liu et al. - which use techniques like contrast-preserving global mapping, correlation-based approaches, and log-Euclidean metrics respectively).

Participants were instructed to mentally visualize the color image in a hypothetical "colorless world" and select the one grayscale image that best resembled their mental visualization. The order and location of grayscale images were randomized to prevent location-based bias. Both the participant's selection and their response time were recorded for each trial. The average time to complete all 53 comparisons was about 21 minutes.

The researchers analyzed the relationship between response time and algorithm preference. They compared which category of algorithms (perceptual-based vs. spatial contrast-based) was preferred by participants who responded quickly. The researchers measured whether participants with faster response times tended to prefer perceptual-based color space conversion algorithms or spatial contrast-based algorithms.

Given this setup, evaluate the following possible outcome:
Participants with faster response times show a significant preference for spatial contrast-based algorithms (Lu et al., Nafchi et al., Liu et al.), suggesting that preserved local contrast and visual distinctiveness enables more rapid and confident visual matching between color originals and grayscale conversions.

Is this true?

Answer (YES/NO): YES